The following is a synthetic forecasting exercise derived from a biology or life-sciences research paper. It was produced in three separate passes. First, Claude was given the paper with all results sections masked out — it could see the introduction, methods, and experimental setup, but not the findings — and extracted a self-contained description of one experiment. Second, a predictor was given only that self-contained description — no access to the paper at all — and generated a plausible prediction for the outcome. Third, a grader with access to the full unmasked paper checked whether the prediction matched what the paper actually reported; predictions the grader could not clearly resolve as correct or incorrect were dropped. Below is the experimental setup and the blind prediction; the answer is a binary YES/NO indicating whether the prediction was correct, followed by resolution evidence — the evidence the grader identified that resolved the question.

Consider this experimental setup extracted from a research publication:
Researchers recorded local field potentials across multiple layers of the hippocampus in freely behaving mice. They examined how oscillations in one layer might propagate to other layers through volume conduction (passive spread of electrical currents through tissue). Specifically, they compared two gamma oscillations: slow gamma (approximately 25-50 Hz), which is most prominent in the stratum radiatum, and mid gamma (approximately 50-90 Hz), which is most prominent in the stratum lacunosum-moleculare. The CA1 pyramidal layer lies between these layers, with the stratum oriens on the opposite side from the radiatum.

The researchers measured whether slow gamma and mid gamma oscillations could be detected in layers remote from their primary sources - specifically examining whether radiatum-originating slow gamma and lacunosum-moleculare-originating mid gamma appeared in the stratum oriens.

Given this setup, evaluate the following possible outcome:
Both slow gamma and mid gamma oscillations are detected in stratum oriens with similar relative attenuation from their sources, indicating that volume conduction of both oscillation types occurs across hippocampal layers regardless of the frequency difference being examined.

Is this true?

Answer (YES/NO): NO